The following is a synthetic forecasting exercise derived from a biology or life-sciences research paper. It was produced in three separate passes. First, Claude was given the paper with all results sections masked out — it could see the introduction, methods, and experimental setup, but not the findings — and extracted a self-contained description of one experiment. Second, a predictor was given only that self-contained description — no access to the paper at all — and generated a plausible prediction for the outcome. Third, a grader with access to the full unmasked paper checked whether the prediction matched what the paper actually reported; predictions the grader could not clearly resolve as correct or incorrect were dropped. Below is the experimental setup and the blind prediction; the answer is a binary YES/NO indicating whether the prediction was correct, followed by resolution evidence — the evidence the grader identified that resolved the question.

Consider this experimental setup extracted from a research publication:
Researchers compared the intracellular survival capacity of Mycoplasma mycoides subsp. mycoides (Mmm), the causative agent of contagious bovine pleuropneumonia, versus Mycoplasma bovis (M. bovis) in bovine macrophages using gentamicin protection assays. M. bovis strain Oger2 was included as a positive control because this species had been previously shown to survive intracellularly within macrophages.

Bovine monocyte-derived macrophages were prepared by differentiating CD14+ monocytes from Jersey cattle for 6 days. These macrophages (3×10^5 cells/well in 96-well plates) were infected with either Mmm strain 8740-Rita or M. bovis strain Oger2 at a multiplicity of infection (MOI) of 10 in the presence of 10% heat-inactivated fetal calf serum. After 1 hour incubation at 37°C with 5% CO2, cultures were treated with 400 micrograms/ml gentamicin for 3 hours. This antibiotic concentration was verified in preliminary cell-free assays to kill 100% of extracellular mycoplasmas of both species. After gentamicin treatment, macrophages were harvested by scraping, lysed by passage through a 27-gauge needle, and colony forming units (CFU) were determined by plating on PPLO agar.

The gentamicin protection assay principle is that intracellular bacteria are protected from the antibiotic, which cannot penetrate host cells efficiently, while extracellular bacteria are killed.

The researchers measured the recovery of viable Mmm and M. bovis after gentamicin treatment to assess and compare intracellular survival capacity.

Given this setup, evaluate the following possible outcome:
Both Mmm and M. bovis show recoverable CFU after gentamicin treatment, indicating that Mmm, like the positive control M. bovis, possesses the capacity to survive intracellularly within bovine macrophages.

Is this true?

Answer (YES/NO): NO